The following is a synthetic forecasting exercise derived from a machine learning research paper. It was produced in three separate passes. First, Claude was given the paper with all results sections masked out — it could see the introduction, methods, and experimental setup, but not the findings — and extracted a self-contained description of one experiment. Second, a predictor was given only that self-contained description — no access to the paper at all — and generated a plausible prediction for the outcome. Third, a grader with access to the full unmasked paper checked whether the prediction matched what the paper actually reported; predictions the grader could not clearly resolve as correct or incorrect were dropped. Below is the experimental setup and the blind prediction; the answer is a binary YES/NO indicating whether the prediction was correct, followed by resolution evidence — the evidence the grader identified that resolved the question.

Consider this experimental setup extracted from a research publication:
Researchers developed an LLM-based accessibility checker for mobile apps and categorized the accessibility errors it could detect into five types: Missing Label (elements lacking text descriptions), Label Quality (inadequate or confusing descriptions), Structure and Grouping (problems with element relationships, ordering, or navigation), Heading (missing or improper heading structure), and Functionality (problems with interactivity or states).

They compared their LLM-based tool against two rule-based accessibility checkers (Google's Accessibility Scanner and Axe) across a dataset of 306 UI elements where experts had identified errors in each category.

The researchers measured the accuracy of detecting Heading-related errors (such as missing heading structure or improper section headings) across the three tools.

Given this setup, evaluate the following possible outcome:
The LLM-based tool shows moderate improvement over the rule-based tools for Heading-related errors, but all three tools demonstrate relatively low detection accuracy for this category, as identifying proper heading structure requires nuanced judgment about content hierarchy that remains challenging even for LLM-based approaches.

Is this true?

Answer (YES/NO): NO